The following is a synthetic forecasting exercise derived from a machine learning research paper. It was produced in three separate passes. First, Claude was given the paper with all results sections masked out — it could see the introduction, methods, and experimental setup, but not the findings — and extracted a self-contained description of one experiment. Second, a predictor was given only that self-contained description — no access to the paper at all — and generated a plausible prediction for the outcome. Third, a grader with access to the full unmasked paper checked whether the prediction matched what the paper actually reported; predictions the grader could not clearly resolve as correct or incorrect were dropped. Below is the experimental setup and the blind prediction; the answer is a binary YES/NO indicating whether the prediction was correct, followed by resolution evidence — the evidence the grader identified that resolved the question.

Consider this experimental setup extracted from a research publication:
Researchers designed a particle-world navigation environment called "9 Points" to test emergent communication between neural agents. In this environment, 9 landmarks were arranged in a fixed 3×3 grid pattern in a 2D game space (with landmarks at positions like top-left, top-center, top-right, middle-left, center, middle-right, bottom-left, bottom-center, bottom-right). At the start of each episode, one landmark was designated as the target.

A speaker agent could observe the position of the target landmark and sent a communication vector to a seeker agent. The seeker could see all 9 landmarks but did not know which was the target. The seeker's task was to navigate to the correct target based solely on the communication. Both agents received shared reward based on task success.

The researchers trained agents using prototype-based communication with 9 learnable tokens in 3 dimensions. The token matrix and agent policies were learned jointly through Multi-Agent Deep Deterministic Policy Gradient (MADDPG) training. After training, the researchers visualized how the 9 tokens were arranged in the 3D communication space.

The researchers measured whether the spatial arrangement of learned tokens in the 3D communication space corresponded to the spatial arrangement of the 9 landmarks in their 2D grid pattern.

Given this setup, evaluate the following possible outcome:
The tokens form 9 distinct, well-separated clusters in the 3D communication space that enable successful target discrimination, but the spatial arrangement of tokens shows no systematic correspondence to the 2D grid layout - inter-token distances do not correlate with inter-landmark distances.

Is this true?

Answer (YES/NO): NO